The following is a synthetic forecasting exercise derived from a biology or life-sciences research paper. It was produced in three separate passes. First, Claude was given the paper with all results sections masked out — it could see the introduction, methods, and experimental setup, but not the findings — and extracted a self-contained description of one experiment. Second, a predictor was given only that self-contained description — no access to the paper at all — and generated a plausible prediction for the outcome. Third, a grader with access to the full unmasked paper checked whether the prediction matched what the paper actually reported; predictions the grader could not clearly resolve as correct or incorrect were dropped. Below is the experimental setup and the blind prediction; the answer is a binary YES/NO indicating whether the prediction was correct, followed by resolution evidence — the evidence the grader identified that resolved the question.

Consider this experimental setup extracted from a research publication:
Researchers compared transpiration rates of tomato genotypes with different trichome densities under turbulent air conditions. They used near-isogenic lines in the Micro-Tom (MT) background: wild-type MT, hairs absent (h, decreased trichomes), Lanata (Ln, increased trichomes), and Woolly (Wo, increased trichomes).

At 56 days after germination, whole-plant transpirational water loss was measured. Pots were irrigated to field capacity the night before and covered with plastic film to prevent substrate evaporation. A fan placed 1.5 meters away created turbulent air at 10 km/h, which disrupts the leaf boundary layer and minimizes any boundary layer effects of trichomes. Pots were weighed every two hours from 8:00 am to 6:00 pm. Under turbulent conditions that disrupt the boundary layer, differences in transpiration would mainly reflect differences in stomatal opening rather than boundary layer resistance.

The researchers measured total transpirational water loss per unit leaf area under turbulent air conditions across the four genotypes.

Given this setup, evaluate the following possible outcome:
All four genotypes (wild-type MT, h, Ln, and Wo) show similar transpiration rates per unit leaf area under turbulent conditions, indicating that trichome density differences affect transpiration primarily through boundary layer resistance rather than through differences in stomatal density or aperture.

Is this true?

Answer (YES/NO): NO